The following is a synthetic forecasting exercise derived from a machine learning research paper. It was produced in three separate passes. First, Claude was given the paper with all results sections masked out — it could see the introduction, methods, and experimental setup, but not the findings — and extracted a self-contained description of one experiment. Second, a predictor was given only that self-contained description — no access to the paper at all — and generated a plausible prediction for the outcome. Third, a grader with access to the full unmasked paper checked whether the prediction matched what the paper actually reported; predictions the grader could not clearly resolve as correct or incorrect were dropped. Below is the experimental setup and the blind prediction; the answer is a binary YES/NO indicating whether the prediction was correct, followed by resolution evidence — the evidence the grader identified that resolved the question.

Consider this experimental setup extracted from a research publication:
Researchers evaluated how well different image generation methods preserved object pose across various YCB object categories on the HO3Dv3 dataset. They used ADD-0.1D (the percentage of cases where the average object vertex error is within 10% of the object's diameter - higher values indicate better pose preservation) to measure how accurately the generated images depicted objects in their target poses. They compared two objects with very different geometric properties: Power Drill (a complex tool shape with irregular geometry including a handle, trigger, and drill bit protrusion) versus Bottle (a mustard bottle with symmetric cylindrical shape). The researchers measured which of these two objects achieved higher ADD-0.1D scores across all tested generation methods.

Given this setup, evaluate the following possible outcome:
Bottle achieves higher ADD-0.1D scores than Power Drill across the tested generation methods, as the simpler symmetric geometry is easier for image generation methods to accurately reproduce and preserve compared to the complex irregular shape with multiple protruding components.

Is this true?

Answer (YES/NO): YES